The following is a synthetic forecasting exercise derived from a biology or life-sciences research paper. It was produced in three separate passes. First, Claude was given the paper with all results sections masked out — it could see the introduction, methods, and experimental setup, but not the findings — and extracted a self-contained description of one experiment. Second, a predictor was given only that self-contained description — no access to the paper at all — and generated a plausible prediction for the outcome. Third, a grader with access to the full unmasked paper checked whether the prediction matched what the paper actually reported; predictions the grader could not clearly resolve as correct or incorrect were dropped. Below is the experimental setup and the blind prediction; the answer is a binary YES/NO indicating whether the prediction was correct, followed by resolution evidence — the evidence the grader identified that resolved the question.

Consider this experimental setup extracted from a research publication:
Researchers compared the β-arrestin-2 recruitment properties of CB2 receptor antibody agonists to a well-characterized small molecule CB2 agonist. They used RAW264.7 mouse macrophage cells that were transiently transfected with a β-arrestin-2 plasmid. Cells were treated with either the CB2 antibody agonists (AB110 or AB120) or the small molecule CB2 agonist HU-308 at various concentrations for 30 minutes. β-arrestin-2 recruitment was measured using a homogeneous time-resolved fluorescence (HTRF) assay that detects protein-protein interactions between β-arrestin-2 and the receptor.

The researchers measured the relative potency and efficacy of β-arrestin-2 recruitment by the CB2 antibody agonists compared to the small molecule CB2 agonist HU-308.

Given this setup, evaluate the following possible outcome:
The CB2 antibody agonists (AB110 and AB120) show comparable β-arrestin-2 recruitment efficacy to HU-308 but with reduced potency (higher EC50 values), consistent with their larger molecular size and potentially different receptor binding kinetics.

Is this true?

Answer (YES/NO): NO